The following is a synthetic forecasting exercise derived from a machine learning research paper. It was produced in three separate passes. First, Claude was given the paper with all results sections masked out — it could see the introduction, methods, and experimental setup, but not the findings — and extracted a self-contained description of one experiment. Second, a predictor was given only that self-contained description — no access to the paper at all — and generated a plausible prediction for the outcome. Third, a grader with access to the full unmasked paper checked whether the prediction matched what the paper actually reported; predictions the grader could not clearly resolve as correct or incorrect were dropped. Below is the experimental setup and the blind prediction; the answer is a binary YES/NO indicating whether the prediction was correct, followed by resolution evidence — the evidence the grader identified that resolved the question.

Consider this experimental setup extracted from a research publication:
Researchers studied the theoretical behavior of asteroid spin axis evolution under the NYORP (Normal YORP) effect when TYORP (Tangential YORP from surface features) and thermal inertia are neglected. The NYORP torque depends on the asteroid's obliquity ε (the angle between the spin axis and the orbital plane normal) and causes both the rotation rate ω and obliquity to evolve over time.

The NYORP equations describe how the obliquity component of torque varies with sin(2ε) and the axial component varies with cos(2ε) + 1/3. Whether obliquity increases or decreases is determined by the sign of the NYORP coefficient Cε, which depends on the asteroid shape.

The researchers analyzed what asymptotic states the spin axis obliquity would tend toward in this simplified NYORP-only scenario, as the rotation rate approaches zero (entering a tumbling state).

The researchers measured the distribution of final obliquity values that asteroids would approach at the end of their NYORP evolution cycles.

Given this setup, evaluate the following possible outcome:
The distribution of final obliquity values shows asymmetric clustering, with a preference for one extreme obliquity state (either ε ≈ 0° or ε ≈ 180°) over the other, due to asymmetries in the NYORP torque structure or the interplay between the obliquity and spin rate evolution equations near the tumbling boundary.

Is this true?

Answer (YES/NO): NO